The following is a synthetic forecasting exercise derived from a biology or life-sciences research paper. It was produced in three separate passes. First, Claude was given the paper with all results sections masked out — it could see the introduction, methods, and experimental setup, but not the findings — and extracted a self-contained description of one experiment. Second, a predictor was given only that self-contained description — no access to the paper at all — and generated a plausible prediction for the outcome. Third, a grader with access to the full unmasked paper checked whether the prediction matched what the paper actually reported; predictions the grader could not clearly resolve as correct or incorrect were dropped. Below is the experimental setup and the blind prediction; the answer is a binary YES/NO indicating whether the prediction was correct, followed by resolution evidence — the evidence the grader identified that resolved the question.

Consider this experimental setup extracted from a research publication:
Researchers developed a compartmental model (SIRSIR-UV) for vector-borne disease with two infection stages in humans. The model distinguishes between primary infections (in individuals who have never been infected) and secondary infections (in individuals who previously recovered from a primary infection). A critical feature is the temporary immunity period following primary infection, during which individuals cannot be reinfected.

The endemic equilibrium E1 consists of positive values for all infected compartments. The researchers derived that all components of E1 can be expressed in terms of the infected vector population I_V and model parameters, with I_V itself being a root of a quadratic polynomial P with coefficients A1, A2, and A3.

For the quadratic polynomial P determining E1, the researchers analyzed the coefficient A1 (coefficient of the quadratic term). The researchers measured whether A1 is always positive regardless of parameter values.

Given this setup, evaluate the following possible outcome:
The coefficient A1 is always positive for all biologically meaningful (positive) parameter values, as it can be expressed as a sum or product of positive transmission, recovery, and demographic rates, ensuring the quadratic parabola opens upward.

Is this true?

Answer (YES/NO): YES